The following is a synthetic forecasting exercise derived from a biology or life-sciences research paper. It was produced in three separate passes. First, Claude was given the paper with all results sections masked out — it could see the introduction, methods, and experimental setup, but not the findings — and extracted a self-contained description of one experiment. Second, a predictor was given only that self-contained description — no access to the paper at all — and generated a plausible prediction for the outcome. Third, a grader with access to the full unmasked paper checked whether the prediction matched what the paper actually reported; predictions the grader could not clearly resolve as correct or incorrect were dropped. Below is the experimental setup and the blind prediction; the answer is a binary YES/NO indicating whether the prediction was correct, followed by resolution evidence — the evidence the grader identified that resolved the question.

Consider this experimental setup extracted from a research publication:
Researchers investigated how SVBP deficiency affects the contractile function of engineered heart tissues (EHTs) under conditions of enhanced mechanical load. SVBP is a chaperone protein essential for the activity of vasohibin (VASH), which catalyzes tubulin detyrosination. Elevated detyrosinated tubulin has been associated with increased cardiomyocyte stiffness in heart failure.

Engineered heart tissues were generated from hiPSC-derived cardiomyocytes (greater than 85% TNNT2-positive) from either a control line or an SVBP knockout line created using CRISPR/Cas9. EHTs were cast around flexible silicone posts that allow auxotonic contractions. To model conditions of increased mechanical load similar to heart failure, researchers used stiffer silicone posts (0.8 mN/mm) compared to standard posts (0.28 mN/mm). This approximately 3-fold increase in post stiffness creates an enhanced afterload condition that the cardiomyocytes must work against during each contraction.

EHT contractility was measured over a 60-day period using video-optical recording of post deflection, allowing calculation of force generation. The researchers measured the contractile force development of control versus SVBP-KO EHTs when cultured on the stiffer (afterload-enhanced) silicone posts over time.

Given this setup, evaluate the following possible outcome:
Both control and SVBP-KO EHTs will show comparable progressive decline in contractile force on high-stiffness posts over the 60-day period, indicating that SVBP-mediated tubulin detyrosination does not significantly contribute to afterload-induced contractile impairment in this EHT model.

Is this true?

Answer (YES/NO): NO